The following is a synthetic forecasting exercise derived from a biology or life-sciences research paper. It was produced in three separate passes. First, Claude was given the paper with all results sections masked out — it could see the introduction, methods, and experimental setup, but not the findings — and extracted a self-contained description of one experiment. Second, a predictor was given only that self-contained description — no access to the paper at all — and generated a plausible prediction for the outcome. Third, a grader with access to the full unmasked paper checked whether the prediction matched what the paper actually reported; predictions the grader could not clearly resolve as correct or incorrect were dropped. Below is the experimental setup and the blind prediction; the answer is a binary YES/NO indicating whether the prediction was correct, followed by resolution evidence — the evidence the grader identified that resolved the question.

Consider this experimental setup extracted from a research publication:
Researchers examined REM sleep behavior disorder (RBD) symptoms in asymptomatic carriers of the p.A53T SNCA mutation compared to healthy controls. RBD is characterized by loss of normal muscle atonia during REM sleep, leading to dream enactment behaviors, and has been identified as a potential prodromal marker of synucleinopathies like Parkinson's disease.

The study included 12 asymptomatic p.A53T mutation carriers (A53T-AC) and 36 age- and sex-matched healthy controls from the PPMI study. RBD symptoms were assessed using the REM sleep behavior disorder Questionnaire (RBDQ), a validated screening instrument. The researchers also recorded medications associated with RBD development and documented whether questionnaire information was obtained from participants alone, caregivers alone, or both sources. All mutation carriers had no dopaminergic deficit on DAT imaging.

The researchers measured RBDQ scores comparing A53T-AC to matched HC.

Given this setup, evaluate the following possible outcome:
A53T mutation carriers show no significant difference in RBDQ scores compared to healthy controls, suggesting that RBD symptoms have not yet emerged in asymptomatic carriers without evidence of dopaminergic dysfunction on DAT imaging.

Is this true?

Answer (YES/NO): NO